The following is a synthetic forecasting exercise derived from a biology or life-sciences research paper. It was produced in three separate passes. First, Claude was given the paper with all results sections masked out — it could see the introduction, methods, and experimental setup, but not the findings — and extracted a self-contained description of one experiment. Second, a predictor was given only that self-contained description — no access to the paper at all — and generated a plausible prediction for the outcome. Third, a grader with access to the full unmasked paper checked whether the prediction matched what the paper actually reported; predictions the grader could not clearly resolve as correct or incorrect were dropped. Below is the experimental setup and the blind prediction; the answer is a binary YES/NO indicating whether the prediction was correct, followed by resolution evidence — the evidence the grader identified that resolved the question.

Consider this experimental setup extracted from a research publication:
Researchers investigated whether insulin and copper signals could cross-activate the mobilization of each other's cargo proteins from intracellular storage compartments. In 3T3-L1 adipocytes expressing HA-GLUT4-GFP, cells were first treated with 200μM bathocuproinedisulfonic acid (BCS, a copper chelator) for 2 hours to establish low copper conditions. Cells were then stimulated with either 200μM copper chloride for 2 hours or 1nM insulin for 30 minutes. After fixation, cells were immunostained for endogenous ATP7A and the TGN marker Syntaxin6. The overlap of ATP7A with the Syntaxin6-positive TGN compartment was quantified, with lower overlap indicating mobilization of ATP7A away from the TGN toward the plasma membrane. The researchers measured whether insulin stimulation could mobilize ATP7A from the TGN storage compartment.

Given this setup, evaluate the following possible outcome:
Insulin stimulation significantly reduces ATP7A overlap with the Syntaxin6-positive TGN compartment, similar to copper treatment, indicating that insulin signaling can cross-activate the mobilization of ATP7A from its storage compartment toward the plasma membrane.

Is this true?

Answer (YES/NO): NO